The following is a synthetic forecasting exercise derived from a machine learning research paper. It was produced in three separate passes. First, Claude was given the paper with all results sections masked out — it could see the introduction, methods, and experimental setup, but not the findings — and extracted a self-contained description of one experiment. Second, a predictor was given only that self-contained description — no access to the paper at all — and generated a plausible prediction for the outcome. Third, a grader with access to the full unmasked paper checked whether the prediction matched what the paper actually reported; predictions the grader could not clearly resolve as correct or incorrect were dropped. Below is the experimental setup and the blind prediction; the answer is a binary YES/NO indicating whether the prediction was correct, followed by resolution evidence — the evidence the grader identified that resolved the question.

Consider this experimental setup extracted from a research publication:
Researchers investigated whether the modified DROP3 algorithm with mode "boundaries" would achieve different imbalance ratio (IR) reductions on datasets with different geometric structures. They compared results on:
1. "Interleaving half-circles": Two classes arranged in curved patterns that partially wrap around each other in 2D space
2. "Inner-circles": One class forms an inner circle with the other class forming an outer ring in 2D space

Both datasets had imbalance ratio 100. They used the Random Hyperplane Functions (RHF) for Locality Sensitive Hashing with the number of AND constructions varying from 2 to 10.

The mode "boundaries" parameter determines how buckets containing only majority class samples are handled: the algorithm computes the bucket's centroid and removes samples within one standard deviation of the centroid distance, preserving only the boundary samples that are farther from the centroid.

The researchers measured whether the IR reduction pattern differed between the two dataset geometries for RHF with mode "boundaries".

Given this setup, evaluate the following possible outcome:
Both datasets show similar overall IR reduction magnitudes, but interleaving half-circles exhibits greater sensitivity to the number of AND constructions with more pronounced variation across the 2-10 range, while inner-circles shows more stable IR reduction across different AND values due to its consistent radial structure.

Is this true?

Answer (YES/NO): NO